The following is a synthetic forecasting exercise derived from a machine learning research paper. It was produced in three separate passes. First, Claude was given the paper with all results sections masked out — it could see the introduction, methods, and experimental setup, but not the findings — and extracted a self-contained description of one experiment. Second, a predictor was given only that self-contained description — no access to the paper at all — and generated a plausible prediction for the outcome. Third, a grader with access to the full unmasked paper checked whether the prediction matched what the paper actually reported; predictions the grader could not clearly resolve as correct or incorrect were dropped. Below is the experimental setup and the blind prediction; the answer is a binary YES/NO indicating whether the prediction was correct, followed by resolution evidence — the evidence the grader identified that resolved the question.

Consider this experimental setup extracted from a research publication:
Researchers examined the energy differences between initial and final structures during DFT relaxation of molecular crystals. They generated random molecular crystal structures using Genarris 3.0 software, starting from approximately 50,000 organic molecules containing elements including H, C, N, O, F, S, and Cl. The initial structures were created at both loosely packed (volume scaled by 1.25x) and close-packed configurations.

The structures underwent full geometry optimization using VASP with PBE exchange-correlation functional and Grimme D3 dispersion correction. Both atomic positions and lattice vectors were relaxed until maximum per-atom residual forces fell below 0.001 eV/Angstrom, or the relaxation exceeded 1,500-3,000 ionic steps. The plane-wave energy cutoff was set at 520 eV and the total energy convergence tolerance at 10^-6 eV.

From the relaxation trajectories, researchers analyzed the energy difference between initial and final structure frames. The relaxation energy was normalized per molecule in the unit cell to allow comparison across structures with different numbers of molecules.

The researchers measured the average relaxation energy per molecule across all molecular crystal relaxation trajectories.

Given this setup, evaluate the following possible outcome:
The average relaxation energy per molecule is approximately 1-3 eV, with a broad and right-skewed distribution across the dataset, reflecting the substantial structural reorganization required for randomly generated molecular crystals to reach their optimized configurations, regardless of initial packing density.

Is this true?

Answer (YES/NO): NO